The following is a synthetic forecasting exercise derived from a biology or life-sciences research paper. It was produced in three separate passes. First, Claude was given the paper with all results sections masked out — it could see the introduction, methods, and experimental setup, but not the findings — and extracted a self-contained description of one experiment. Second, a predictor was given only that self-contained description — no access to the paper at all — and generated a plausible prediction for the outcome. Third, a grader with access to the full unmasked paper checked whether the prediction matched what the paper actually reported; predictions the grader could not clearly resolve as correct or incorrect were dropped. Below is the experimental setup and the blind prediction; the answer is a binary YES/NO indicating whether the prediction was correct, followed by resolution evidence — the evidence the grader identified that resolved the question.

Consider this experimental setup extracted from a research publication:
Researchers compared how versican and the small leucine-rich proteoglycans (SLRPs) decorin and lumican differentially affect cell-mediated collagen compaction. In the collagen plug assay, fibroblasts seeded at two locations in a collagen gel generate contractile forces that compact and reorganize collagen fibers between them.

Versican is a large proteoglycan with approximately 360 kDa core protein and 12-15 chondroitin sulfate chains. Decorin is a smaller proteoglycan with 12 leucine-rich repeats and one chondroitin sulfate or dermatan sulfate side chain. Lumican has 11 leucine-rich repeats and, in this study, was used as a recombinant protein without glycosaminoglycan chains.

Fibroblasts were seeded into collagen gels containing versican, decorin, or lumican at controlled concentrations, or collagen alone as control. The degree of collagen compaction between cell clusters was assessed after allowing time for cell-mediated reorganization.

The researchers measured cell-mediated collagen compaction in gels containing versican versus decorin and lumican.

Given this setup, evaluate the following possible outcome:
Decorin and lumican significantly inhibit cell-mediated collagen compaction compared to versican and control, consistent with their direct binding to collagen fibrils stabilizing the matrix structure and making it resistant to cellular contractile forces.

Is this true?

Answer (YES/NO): YES